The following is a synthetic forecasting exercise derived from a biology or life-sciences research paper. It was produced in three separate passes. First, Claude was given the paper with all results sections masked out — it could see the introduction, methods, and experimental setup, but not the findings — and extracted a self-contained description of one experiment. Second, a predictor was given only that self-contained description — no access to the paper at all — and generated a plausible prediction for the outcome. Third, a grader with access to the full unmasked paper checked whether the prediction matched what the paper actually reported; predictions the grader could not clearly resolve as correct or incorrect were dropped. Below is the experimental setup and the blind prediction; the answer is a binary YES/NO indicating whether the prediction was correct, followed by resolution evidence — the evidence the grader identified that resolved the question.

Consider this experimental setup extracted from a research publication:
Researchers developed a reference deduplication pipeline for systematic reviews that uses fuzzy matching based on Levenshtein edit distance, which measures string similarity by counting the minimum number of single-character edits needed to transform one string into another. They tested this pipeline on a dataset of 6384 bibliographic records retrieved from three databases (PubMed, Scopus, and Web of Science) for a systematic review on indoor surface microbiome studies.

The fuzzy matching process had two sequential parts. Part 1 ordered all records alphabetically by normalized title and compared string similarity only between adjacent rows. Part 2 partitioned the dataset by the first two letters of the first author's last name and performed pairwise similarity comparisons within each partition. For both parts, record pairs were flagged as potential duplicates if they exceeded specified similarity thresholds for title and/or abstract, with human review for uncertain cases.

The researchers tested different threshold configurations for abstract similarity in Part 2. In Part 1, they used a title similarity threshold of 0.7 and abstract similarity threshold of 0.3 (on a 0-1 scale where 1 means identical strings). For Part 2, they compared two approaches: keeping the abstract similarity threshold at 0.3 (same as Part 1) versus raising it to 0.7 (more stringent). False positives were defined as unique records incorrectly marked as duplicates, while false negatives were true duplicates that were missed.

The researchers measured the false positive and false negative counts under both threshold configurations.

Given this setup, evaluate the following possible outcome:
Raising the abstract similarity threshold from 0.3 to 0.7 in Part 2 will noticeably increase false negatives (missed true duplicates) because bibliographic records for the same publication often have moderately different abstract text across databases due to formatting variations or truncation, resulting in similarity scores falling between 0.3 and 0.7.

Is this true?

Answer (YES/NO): NO